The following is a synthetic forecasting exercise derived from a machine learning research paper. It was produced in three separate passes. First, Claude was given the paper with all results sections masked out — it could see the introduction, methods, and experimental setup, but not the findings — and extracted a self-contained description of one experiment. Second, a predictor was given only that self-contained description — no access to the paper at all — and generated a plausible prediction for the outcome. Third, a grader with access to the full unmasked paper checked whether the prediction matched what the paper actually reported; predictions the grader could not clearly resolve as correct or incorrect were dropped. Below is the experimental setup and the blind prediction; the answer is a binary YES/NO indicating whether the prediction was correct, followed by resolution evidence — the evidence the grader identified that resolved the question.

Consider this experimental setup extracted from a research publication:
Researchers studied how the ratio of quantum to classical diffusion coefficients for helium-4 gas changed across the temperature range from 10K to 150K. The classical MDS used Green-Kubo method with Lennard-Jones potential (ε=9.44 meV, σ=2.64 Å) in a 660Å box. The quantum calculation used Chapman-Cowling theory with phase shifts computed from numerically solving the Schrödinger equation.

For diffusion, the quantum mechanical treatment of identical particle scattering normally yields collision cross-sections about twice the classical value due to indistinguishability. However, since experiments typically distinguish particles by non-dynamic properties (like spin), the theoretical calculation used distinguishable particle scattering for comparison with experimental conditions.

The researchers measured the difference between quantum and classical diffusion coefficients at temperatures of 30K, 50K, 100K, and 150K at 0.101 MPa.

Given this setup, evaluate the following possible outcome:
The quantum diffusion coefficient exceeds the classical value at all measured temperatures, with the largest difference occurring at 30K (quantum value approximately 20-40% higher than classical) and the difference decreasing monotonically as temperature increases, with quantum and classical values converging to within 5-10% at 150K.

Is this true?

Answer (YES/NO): NO